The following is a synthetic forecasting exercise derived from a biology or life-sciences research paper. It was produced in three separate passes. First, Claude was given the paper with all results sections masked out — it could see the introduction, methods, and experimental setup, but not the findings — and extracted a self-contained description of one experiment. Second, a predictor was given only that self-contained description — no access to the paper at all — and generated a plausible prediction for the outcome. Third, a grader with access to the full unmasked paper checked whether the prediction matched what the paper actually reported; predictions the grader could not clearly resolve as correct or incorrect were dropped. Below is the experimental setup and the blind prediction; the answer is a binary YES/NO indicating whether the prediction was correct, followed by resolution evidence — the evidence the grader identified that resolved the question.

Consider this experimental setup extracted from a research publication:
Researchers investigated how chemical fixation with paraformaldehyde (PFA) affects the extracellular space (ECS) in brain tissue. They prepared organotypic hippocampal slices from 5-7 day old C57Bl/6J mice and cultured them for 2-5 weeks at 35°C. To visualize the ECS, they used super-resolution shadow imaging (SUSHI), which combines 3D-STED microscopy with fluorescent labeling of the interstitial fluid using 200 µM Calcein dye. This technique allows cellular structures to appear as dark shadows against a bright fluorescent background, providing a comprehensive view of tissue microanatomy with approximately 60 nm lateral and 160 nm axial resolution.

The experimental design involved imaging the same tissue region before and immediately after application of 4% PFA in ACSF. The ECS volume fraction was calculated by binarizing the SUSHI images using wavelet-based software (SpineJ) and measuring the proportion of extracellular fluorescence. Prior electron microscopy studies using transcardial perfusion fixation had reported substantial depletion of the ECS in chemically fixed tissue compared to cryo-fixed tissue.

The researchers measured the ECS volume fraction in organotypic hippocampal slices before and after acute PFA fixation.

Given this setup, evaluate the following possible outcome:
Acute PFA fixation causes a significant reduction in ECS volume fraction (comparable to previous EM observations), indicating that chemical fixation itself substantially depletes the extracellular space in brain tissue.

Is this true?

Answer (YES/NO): NO